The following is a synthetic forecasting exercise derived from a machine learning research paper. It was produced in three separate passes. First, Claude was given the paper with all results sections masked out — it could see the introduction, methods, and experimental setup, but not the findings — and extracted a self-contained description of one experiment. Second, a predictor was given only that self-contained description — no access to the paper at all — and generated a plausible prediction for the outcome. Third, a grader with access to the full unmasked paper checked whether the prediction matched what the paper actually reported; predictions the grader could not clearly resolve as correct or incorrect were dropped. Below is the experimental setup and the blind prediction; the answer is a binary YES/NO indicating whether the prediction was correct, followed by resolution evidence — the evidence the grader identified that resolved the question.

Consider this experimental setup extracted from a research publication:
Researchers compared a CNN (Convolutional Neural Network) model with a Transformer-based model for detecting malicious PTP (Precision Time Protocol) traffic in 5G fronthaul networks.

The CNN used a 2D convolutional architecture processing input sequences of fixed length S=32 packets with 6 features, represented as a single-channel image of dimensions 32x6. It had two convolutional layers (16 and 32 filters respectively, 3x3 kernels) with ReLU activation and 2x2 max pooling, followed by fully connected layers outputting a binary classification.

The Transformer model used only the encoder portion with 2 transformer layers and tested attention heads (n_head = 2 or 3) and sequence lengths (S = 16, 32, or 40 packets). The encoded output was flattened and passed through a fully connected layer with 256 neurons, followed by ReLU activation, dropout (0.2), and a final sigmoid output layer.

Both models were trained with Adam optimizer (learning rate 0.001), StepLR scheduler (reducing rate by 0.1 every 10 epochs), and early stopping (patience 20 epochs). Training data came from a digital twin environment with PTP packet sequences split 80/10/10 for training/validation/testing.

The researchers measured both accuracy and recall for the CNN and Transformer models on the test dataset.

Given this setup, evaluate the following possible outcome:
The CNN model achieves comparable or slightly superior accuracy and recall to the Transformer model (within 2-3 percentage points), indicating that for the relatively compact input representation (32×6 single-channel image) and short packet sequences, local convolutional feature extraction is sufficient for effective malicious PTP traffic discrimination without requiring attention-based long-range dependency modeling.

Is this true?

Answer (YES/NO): NO